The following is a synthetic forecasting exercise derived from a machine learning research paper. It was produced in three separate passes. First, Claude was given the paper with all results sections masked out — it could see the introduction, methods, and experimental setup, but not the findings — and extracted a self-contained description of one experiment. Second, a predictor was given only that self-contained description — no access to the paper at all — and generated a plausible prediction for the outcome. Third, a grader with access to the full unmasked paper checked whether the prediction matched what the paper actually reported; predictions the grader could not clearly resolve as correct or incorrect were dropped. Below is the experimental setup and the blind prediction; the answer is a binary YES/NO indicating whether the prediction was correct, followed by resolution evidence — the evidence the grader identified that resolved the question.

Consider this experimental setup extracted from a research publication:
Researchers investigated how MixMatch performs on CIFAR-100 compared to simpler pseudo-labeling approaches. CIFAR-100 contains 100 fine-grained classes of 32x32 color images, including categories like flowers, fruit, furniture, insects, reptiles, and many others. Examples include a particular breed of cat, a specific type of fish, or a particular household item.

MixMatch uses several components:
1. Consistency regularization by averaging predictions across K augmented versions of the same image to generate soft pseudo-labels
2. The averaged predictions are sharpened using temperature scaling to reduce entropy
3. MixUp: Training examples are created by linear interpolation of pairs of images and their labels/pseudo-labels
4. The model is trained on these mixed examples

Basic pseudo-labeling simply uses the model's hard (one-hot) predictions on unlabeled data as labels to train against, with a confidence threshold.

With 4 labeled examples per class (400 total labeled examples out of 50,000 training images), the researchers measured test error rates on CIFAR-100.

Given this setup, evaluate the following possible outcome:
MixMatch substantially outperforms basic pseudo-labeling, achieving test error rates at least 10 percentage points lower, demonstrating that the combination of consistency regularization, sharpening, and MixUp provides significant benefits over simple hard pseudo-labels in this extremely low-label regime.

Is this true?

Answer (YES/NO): YES